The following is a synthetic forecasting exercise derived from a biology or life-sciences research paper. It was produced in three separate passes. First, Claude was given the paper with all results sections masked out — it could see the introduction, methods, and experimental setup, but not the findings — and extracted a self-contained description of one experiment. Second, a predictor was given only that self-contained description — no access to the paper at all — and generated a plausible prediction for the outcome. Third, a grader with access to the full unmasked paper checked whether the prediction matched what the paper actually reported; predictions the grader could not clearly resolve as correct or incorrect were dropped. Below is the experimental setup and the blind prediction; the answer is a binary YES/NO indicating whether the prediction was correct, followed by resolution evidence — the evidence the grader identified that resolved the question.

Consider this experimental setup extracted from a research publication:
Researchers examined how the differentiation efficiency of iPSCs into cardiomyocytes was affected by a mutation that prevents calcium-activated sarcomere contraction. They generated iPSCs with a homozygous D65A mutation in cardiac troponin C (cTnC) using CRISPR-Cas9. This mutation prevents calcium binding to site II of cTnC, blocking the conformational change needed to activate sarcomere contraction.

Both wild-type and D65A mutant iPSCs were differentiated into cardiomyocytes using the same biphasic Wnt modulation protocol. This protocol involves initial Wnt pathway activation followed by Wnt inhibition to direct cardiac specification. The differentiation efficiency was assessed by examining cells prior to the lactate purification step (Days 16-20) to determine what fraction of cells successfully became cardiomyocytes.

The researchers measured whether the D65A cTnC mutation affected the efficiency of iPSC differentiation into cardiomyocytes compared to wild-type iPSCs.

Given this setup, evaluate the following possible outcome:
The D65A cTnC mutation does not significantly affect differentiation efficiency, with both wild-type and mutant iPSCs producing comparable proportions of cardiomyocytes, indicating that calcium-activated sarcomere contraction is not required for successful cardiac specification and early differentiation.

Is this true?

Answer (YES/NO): YES